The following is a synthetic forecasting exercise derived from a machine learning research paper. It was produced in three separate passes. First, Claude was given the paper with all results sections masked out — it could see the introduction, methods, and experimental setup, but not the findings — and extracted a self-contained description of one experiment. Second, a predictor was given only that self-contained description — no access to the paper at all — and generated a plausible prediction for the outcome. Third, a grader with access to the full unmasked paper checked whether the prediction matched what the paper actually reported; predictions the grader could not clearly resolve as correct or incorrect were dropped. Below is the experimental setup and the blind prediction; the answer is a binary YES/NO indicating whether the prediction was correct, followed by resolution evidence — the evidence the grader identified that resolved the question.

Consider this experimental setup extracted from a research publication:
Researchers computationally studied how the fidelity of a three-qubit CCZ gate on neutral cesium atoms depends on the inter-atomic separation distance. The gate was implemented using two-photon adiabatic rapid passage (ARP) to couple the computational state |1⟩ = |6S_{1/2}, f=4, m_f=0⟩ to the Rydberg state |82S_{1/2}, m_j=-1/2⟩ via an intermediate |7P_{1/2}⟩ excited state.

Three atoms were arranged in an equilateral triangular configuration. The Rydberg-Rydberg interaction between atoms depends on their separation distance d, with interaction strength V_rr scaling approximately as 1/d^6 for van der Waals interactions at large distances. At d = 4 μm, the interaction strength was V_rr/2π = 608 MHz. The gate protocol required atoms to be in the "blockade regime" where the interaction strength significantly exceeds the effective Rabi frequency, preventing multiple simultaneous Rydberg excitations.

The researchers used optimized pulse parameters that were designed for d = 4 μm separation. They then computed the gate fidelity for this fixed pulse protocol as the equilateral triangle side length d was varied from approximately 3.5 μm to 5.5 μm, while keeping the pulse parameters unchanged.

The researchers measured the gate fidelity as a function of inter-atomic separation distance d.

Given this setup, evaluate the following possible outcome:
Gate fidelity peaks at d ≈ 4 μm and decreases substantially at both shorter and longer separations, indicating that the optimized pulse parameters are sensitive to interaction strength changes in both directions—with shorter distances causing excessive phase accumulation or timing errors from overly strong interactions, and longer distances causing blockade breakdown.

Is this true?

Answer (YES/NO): NO